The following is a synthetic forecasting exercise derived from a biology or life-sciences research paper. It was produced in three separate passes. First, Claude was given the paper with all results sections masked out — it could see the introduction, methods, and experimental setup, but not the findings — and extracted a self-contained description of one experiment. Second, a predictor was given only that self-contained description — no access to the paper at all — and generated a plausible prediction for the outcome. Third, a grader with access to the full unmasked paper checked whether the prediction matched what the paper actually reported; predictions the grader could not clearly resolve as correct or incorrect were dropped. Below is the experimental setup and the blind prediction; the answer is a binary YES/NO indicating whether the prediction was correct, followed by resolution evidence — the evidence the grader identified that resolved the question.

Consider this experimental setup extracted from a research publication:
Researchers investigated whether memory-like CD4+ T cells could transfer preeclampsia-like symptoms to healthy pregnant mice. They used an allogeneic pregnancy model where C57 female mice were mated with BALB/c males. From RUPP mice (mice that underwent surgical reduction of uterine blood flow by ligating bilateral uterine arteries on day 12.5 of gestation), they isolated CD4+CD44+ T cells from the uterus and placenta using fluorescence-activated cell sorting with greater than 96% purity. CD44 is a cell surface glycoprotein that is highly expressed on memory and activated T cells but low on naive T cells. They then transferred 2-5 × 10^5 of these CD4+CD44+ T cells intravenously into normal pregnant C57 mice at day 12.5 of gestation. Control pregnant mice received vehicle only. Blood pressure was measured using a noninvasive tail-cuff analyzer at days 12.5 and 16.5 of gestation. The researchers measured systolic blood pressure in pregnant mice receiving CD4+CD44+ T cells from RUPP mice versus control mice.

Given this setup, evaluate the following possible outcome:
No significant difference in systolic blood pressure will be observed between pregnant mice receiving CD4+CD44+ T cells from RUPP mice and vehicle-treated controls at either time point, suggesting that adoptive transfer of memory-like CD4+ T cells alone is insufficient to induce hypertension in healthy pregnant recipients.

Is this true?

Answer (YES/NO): NO